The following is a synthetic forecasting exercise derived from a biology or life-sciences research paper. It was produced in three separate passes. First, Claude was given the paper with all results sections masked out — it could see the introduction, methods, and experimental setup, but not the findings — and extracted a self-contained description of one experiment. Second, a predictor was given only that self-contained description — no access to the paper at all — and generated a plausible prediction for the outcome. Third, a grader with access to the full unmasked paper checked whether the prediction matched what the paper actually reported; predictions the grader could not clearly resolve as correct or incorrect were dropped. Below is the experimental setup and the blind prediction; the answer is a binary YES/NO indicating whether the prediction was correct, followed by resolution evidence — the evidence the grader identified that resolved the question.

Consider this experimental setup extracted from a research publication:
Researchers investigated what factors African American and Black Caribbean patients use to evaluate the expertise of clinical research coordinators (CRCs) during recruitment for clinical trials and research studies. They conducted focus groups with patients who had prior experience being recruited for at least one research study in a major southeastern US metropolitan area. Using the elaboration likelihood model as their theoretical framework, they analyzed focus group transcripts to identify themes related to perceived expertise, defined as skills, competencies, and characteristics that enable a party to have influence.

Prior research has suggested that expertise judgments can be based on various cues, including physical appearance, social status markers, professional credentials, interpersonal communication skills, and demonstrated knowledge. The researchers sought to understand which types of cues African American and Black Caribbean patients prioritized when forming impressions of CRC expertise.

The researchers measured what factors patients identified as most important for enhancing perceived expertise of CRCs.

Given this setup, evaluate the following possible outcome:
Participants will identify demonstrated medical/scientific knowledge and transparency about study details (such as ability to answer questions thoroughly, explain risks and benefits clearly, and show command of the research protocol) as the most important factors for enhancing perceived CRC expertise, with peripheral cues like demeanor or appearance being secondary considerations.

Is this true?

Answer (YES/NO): NO